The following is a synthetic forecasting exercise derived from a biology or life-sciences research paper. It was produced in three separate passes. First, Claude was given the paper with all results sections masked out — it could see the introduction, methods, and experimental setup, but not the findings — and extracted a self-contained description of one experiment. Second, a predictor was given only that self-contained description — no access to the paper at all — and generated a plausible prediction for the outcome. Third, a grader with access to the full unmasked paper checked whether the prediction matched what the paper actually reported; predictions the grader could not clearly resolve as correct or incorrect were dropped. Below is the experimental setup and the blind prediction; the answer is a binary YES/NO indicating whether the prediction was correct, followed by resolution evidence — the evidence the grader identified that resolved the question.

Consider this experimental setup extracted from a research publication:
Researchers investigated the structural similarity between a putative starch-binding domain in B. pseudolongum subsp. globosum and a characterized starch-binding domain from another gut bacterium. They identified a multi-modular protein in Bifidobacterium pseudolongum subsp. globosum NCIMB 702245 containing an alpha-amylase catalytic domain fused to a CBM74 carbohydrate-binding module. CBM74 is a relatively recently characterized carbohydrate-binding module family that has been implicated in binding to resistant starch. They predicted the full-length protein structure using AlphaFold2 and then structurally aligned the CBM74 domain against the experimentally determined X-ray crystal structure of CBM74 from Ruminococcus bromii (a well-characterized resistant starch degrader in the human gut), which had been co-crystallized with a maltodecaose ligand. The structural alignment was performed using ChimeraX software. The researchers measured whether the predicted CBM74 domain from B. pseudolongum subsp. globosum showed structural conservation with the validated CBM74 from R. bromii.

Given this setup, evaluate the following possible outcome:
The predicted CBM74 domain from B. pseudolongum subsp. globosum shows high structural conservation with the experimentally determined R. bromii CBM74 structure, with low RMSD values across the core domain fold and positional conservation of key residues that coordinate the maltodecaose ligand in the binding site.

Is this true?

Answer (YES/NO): YES